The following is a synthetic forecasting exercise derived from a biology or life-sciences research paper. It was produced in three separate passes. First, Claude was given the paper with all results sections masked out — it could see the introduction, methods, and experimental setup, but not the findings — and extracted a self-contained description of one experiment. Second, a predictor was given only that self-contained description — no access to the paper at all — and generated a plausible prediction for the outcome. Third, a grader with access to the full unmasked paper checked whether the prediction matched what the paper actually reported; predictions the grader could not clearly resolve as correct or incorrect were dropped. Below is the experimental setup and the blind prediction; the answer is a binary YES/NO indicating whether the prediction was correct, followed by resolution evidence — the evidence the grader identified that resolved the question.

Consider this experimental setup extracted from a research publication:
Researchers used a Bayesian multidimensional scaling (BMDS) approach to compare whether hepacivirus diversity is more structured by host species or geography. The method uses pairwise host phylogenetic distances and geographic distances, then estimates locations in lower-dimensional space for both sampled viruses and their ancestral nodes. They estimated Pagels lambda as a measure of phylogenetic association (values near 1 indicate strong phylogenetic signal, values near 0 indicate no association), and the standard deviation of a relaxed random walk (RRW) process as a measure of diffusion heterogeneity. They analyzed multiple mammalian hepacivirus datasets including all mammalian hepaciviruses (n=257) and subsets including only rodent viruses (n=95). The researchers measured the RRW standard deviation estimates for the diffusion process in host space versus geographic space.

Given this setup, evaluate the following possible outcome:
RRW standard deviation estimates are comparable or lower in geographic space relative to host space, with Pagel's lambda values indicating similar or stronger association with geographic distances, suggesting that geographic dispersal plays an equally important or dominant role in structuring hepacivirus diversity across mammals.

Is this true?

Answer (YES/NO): NO